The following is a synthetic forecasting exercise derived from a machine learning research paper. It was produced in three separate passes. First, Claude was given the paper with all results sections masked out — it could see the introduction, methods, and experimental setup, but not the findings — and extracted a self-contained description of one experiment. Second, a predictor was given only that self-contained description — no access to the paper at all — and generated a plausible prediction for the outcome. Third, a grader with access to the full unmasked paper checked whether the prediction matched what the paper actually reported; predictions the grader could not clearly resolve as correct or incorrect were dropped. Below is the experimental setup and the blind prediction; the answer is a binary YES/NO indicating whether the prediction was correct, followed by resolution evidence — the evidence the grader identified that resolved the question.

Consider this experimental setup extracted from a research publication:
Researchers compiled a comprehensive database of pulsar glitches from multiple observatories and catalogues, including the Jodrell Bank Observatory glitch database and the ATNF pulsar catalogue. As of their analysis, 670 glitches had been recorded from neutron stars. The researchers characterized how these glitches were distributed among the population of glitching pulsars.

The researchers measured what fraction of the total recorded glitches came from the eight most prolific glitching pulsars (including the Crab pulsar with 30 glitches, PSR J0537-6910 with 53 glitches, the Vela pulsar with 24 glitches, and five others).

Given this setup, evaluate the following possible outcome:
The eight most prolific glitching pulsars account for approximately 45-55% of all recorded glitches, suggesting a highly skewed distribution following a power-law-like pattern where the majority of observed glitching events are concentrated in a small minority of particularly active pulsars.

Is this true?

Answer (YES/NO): NO